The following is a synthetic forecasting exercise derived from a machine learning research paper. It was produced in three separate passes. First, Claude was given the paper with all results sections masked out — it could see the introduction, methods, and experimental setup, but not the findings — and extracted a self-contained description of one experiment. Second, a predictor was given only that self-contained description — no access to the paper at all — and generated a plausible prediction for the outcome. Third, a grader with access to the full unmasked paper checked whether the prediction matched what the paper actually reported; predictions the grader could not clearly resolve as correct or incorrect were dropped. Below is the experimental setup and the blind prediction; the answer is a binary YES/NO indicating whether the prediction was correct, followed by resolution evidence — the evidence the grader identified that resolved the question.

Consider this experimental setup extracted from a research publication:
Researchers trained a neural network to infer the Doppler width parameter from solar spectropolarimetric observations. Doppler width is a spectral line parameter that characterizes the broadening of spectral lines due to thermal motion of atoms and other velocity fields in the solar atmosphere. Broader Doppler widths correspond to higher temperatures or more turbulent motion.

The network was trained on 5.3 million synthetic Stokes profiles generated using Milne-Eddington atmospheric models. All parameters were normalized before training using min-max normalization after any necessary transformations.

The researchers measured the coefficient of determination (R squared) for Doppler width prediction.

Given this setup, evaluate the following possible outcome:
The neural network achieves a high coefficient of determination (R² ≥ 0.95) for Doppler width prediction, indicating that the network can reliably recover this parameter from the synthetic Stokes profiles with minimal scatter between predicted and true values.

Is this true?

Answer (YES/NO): YES